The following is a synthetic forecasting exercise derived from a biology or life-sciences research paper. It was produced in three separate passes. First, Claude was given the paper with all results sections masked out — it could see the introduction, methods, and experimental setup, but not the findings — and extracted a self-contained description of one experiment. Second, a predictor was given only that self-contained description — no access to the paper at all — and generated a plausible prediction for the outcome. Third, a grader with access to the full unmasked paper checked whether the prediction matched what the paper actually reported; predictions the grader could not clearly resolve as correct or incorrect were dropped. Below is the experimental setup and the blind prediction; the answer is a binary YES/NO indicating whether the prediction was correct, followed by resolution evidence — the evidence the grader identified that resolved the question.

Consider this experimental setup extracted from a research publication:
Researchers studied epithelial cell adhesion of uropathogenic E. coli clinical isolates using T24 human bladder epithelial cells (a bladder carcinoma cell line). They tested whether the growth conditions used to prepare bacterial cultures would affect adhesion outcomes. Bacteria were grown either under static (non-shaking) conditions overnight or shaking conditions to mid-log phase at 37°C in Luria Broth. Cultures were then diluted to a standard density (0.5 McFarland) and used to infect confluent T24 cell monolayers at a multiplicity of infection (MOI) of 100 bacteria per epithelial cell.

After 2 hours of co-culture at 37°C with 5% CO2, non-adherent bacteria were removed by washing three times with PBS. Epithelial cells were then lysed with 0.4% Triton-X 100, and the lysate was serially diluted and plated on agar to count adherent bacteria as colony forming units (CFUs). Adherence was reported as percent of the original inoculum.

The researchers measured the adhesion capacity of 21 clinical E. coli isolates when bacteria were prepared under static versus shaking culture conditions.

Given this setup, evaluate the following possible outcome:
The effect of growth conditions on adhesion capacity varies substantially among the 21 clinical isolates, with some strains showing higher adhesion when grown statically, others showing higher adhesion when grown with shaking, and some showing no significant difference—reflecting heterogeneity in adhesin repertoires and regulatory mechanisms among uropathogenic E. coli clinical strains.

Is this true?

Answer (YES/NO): YES